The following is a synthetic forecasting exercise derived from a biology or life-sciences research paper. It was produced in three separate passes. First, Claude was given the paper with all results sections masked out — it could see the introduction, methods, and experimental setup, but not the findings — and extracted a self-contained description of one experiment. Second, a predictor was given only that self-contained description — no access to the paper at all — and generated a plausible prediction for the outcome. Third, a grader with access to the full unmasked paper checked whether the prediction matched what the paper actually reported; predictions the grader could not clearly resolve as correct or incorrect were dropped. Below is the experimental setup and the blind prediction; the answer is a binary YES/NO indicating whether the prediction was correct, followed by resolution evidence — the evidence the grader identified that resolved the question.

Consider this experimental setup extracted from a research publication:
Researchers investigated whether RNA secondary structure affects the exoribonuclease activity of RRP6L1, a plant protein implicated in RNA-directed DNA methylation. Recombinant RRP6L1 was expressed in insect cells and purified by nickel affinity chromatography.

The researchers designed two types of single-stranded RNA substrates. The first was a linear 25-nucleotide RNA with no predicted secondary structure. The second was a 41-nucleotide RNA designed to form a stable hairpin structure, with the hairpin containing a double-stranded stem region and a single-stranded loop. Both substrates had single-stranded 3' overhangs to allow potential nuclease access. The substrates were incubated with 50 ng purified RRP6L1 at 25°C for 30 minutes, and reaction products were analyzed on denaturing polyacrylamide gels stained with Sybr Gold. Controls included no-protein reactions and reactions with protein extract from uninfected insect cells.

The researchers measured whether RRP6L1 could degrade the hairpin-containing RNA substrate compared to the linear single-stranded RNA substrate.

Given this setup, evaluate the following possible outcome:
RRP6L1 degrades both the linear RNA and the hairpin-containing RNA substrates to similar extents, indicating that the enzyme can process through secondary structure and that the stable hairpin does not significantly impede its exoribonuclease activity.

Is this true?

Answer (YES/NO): NO